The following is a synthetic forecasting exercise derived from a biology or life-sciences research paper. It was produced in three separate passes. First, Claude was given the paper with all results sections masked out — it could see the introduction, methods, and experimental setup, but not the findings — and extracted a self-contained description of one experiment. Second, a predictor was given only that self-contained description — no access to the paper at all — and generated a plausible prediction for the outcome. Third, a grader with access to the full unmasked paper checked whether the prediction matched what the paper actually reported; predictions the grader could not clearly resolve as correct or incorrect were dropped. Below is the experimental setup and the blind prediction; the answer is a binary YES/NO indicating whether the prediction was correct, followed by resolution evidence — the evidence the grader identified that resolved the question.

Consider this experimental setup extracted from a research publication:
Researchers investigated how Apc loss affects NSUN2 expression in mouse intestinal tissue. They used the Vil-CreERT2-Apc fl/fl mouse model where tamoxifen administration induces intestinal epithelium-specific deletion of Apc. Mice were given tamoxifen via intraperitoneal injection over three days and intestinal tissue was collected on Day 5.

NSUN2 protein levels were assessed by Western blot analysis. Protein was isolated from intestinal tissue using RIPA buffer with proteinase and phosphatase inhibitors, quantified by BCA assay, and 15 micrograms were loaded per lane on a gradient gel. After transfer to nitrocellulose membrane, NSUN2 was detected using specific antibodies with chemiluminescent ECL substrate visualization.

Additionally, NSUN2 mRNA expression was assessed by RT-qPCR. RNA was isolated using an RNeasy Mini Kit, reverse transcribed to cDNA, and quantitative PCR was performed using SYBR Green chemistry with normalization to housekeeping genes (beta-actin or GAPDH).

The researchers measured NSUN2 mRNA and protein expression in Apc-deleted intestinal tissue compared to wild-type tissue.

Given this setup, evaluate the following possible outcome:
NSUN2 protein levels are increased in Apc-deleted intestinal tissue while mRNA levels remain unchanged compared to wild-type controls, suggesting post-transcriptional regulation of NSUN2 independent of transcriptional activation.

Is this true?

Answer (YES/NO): NO